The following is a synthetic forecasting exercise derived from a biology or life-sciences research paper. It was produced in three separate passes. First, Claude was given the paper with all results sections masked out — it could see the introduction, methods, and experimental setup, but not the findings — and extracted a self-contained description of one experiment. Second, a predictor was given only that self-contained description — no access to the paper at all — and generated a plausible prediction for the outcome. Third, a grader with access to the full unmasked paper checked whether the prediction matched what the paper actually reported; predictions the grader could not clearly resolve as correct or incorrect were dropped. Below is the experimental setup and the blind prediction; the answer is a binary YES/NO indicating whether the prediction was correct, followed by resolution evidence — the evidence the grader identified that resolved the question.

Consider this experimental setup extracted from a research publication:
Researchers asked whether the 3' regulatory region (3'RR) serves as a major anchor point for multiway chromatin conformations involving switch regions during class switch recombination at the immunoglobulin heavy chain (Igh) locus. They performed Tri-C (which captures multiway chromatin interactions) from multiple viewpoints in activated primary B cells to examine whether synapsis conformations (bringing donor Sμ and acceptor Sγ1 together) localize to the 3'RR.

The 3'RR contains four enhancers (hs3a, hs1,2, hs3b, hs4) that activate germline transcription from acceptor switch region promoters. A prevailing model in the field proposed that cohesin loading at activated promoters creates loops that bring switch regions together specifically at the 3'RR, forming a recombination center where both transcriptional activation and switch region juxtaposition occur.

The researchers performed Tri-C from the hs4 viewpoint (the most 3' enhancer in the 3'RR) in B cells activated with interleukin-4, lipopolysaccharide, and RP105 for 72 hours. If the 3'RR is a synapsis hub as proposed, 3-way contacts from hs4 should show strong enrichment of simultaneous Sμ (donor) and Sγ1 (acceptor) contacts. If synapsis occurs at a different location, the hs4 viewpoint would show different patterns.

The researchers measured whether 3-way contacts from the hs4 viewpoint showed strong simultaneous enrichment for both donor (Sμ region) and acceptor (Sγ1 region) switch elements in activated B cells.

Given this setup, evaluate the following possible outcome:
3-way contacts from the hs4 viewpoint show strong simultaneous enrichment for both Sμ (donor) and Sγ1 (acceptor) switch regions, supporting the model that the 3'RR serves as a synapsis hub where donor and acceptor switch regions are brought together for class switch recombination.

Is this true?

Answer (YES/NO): NO